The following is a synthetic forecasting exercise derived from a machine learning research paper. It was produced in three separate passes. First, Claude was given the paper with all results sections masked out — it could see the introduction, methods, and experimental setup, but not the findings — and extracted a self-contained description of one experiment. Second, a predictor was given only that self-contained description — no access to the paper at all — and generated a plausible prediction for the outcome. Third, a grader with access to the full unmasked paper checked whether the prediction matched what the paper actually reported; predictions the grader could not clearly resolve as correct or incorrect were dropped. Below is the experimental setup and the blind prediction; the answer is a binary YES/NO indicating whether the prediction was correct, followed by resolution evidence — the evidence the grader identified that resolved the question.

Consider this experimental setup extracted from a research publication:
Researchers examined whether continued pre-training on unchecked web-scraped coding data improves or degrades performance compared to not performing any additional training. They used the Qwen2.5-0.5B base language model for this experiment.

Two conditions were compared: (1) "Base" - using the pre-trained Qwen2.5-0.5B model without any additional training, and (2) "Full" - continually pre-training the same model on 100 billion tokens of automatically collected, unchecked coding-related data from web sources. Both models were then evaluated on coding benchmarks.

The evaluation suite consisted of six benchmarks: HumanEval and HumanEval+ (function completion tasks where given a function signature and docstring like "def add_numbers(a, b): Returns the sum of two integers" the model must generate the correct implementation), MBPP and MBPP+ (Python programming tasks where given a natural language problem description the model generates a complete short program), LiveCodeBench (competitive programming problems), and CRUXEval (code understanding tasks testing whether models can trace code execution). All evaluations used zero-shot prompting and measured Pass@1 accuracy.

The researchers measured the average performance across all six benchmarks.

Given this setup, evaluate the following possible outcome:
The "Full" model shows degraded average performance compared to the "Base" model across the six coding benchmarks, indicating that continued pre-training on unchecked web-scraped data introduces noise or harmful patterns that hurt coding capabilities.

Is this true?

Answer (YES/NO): YES